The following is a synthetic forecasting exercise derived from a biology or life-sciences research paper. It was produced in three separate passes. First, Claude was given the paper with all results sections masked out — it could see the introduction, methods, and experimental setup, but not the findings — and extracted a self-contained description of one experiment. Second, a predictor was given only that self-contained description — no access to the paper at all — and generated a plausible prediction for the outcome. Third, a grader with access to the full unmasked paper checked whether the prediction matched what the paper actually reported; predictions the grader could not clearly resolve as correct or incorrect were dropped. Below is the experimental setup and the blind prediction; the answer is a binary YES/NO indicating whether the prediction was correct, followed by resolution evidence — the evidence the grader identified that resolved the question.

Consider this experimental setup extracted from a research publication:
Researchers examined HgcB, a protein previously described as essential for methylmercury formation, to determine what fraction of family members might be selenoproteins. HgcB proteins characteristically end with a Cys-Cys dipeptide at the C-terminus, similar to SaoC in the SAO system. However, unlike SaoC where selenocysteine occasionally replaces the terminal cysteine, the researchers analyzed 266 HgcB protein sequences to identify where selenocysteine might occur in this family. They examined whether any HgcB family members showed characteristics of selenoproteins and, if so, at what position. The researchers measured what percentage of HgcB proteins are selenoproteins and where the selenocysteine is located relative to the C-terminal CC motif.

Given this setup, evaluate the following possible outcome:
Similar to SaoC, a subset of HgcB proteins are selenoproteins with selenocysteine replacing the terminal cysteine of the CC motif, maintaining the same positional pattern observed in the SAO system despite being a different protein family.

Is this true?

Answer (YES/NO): NO